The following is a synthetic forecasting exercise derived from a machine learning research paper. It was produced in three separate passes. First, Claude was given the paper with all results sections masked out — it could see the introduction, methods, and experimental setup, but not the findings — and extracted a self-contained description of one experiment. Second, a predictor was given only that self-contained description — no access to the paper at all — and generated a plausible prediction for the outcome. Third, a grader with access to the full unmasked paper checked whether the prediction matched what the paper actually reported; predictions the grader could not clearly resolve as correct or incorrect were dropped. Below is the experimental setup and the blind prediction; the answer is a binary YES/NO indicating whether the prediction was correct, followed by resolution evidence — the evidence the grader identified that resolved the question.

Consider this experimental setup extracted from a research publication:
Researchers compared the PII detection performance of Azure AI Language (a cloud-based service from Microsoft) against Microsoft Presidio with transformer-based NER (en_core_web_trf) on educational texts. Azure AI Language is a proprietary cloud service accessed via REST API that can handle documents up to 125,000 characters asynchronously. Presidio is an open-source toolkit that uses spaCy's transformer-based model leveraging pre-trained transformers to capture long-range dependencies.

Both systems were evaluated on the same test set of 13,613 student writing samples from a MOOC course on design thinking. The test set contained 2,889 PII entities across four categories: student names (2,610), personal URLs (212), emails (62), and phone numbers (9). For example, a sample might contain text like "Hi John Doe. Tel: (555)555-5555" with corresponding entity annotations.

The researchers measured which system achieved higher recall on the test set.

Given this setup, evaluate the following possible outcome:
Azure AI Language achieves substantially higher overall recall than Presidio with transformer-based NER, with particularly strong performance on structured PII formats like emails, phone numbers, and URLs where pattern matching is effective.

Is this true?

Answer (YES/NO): NO